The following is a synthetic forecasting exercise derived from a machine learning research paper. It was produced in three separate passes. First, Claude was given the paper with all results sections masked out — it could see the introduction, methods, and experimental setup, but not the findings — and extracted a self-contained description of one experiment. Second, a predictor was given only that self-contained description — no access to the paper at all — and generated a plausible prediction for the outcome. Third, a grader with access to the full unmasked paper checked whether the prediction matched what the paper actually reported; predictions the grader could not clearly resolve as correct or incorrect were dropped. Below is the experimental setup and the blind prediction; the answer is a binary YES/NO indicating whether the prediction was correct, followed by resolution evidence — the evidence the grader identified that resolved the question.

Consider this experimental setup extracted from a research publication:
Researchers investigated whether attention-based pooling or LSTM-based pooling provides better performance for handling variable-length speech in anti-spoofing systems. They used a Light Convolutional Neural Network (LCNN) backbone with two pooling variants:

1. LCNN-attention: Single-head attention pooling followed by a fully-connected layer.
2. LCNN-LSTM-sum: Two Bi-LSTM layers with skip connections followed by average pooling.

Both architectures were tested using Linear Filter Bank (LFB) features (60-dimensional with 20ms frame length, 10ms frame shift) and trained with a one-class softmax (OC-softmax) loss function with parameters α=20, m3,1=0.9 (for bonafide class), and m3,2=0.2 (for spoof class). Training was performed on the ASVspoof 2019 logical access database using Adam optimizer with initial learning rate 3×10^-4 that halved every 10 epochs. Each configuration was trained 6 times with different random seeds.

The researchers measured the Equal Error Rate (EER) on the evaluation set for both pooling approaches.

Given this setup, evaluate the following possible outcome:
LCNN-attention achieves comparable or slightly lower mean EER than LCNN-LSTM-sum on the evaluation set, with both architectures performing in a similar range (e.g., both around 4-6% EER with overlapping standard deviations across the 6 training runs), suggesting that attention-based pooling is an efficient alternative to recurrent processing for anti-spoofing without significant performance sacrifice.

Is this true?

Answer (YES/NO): NO